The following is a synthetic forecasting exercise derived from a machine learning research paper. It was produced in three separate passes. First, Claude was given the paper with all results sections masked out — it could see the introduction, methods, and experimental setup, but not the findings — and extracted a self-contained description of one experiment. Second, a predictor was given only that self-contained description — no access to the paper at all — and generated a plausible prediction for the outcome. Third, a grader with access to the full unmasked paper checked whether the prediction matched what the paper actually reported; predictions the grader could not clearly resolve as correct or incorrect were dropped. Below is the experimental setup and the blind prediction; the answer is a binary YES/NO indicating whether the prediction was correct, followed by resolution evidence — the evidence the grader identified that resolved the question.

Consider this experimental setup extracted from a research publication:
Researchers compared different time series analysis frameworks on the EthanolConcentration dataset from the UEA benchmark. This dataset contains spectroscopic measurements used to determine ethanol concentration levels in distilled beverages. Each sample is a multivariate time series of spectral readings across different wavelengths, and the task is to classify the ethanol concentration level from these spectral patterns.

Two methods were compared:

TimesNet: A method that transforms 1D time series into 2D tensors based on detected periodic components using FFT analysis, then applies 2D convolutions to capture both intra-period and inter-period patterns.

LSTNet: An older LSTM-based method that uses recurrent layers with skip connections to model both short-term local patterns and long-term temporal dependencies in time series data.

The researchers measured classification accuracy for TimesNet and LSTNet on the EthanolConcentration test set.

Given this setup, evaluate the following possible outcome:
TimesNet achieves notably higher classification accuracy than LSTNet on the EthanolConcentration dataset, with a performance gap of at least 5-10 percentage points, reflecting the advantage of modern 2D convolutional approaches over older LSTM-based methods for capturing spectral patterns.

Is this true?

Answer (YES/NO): NO